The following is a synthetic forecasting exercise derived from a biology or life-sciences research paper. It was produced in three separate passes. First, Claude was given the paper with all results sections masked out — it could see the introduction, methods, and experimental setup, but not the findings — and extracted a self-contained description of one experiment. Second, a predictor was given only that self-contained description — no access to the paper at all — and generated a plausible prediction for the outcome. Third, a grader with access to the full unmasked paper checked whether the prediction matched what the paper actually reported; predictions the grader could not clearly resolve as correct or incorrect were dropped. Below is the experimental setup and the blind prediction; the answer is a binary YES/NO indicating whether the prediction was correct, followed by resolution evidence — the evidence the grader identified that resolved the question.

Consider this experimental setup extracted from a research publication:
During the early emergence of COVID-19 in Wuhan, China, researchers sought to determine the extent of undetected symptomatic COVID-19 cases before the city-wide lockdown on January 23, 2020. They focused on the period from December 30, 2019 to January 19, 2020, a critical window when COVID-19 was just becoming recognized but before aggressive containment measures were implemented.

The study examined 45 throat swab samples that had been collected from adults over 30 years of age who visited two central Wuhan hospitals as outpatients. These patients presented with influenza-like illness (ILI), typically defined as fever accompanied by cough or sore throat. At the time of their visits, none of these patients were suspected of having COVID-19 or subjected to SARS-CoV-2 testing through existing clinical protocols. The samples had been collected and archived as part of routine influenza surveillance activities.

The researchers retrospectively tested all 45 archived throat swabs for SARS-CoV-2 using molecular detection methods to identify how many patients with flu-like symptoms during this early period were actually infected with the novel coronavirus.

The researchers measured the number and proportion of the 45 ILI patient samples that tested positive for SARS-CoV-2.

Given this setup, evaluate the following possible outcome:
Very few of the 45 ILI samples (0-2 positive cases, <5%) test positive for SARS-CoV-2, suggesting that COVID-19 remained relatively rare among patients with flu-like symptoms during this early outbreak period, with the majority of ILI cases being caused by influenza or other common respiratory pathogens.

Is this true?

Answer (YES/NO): NO